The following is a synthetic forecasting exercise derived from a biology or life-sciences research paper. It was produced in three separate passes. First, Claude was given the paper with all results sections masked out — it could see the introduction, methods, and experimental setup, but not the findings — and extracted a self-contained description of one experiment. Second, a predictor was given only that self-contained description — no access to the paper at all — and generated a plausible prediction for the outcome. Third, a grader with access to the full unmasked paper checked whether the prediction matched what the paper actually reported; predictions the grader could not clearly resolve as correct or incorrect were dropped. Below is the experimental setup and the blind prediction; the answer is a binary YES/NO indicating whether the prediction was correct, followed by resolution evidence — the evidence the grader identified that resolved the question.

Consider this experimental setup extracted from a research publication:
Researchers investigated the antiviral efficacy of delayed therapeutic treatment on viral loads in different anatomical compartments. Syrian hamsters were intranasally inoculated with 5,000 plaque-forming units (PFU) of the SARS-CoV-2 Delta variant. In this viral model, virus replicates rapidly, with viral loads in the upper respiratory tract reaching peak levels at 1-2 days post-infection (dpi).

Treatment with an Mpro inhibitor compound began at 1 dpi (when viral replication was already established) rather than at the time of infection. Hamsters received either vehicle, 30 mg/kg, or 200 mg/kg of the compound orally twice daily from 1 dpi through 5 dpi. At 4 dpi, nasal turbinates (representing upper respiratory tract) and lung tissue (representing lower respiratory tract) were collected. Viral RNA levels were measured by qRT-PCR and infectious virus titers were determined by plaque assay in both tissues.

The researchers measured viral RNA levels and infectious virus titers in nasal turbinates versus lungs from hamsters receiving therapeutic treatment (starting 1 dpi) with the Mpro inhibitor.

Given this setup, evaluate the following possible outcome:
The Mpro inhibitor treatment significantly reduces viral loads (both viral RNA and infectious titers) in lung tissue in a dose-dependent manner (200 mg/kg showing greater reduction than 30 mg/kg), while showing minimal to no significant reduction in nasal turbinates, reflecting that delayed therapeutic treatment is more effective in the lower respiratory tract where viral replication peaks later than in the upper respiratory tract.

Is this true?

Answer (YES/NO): YES